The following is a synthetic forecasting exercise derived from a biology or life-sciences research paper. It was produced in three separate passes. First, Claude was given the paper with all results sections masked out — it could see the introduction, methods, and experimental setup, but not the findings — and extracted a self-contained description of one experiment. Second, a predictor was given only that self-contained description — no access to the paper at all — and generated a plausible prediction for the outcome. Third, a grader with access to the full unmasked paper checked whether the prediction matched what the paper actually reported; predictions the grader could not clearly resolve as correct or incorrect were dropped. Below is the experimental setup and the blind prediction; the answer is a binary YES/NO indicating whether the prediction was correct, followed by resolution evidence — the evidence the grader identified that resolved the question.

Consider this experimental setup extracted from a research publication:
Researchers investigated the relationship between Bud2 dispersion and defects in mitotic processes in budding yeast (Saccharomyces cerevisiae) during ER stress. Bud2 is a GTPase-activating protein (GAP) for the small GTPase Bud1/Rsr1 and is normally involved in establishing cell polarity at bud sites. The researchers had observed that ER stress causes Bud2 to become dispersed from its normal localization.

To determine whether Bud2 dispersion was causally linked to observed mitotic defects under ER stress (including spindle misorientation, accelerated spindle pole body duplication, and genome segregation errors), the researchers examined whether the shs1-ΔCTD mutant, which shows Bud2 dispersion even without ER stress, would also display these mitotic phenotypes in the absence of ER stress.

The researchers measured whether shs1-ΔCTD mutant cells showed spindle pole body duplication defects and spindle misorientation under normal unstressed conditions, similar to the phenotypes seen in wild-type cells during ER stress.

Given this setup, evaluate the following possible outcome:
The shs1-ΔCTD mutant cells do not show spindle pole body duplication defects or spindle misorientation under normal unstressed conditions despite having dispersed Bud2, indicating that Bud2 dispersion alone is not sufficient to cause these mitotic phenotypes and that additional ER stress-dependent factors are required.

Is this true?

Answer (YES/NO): NO